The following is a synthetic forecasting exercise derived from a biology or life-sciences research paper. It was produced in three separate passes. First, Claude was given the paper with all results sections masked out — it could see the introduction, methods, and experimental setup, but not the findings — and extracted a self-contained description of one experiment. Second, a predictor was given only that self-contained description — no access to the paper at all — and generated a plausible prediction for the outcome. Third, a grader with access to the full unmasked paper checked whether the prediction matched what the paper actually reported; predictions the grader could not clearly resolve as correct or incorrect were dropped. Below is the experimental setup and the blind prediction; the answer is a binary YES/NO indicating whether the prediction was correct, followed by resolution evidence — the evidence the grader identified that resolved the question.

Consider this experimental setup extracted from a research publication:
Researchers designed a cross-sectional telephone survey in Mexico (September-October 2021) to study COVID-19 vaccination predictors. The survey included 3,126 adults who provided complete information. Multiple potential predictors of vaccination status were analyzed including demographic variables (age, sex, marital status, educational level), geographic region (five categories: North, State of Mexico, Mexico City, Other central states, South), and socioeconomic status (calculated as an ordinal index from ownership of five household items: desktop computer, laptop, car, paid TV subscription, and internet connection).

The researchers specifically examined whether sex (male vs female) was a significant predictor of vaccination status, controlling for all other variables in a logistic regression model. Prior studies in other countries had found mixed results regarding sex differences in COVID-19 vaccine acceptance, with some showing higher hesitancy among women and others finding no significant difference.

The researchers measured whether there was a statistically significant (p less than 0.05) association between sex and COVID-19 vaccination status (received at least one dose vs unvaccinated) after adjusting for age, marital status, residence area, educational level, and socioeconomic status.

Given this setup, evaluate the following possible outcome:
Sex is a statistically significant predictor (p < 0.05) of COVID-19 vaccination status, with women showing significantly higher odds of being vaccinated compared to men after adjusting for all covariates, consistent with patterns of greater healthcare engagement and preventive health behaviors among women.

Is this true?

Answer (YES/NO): NO